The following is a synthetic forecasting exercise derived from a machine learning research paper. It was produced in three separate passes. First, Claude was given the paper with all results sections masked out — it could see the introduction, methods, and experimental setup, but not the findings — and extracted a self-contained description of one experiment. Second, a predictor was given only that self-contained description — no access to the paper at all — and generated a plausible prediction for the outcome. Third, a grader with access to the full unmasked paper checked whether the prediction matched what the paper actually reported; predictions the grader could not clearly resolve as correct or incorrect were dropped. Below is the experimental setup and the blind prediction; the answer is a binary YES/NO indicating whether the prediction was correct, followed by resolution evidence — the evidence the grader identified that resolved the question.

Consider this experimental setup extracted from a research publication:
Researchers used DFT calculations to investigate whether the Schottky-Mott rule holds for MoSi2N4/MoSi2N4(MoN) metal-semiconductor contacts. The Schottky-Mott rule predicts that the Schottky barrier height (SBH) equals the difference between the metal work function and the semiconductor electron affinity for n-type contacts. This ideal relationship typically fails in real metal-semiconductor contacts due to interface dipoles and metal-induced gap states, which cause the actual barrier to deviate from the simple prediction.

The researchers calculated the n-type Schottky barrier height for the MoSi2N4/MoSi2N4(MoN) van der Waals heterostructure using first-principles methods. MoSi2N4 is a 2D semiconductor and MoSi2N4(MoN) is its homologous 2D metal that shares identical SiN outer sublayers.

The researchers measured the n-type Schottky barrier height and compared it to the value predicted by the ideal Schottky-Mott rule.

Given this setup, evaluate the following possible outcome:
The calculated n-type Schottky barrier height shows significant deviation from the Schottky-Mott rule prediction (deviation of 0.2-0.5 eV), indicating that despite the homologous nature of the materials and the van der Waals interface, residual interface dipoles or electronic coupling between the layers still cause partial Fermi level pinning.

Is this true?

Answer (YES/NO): NO